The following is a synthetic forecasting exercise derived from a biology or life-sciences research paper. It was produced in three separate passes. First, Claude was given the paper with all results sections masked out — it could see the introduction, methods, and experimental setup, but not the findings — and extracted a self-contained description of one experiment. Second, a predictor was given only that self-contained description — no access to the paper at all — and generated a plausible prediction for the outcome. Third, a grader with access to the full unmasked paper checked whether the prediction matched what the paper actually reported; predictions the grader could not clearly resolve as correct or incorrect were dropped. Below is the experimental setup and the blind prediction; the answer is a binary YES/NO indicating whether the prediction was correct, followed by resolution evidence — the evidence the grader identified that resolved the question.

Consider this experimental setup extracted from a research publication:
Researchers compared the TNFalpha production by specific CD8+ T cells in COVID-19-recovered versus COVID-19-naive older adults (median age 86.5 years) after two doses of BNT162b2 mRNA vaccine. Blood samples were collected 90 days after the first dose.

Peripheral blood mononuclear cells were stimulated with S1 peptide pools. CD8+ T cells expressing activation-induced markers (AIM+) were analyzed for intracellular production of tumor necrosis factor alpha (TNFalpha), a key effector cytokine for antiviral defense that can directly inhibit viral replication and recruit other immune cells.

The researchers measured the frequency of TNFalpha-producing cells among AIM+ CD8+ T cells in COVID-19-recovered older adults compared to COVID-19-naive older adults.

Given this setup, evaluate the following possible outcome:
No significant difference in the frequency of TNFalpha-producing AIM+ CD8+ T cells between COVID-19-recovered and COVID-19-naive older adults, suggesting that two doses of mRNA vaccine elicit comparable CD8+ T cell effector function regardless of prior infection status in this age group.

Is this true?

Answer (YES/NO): NO